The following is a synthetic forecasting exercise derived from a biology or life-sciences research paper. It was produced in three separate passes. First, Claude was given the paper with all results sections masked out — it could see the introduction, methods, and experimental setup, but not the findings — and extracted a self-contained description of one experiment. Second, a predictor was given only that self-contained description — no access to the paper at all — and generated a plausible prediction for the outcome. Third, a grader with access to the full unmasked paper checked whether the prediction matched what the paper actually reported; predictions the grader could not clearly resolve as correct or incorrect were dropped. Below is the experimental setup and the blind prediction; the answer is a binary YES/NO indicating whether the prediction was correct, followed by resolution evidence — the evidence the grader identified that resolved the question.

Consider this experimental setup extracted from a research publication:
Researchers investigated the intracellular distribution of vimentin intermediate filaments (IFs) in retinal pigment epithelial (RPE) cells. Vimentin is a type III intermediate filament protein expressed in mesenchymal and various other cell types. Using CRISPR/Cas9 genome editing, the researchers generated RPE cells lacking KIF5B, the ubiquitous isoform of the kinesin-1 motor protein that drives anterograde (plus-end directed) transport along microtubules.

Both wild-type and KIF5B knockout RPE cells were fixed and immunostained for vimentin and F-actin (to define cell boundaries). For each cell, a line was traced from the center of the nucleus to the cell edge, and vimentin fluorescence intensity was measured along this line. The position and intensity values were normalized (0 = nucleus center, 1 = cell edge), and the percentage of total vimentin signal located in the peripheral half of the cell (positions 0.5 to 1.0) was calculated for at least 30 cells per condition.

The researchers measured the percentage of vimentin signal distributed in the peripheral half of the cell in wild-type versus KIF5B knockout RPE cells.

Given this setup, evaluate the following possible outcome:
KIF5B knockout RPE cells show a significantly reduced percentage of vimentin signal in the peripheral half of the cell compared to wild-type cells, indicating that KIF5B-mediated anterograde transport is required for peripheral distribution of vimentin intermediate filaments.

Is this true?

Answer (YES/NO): YES